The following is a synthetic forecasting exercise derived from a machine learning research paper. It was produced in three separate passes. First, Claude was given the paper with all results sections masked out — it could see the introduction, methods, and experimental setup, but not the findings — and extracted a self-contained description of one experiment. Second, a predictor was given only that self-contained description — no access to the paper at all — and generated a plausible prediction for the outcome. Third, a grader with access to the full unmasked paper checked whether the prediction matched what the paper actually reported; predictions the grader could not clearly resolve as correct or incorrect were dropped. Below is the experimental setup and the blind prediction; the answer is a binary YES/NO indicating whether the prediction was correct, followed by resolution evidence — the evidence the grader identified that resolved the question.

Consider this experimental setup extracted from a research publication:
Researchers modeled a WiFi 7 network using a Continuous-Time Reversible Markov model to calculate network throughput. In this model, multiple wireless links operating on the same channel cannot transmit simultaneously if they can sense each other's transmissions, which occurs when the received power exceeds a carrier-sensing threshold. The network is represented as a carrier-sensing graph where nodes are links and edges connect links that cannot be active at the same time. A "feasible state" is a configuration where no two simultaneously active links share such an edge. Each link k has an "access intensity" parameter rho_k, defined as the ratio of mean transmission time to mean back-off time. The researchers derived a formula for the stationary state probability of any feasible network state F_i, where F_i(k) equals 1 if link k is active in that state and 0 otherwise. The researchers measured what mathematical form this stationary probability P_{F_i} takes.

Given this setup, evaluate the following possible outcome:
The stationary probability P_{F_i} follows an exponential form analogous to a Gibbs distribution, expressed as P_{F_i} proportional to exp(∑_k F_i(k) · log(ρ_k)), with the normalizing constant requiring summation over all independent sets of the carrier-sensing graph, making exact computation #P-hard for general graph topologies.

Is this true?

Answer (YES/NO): NO